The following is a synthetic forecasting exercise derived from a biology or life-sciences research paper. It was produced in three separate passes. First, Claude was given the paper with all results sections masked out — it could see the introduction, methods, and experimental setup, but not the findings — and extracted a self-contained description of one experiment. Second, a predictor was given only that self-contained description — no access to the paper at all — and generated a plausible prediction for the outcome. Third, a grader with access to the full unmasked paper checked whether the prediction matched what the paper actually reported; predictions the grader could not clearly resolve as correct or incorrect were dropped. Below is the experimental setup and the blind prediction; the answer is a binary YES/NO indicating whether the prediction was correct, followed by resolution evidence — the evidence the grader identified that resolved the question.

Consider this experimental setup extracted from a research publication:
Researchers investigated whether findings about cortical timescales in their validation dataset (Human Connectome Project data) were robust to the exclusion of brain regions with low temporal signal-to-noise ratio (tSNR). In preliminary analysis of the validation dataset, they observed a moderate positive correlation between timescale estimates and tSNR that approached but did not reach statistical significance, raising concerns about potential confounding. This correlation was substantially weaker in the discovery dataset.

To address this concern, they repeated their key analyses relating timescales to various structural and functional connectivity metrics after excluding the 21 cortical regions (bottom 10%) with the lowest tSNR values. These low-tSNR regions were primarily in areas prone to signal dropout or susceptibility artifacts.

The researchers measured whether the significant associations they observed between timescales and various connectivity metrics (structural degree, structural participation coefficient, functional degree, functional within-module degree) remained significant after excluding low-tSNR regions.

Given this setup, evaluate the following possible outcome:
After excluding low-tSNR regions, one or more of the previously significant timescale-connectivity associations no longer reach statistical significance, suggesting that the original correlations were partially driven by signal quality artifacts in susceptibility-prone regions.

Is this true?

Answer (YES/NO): YES